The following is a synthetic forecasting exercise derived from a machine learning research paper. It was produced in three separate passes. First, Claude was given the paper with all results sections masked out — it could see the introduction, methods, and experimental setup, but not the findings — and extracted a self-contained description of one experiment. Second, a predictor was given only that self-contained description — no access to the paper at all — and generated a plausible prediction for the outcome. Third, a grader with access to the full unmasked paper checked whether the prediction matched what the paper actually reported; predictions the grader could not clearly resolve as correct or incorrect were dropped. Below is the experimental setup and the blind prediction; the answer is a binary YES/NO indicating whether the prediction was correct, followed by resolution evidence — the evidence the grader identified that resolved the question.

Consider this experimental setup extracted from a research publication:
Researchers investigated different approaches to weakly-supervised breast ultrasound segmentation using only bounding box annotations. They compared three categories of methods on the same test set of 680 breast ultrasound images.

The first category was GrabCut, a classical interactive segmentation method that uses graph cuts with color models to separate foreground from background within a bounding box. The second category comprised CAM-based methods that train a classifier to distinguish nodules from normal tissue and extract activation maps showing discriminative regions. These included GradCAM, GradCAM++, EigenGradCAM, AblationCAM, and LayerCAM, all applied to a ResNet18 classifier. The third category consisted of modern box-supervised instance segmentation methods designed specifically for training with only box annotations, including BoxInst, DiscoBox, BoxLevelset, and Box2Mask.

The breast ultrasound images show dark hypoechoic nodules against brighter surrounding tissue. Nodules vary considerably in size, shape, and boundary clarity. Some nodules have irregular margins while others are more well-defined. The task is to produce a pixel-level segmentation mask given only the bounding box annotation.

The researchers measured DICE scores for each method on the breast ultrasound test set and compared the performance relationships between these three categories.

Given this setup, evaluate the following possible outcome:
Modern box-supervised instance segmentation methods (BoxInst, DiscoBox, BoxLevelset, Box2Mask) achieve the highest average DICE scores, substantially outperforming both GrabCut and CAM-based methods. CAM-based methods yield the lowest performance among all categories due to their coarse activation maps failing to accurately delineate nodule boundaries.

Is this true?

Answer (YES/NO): NO